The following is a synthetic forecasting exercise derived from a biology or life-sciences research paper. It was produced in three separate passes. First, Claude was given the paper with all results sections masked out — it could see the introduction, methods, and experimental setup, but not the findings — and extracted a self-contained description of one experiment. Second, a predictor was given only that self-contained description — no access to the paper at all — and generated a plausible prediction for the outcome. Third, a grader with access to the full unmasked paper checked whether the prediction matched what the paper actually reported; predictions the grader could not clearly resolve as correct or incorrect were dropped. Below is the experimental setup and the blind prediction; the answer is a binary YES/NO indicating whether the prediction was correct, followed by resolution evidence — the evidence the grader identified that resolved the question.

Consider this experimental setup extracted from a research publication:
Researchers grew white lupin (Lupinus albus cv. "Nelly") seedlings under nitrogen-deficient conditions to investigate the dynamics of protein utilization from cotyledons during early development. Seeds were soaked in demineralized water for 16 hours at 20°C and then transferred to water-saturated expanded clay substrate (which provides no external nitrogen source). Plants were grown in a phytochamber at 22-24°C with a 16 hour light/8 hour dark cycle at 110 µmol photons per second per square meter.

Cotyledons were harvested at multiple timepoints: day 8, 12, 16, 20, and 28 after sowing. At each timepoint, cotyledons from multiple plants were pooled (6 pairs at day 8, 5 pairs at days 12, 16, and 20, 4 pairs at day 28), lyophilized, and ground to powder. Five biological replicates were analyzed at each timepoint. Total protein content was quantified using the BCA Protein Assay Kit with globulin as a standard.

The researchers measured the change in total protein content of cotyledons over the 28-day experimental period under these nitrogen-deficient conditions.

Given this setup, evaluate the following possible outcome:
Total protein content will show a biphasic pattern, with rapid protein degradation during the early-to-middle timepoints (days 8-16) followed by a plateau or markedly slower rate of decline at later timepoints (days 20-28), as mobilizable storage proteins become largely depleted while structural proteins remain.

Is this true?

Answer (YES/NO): NO